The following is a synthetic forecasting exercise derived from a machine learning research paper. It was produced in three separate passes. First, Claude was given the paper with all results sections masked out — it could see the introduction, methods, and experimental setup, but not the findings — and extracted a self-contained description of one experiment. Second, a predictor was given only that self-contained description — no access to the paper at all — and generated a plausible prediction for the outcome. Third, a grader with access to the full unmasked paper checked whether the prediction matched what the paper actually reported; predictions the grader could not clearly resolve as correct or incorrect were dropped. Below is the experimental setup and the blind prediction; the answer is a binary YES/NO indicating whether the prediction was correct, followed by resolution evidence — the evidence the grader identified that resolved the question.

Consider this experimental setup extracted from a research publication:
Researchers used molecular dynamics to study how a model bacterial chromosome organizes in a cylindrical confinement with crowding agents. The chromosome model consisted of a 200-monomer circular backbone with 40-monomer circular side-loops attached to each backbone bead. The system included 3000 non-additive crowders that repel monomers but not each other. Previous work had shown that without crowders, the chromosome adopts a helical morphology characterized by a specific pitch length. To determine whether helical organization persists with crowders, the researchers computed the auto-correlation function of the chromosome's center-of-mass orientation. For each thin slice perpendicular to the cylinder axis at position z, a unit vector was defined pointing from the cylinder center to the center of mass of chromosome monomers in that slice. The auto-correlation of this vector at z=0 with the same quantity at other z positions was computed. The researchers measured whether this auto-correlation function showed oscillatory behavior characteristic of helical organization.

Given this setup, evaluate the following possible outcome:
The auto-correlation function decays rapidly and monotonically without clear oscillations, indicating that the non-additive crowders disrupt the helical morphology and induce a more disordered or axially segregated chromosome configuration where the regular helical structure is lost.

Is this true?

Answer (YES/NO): NO